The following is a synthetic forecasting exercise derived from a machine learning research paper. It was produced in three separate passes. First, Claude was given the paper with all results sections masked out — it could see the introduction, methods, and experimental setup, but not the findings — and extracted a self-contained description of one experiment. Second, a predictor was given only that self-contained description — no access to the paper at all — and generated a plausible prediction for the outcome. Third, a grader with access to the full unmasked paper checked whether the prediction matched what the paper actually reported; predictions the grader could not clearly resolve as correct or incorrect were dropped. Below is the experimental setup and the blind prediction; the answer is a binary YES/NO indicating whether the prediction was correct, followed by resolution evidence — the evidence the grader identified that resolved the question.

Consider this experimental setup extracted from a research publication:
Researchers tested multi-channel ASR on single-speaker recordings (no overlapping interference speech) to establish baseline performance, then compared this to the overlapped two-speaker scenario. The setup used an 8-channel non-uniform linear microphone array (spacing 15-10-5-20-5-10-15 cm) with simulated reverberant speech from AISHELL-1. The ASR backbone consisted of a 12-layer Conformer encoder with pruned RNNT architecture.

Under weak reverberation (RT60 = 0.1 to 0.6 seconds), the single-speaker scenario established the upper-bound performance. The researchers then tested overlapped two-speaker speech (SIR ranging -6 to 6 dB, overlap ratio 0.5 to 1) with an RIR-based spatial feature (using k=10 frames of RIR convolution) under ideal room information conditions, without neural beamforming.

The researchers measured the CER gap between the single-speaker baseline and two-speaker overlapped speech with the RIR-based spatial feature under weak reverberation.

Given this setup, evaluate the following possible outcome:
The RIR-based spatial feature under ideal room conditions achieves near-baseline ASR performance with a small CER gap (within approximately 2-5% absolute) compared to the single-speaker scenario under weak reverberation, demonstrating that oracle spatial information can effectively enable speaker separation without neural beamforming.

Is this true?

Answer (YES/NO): YES